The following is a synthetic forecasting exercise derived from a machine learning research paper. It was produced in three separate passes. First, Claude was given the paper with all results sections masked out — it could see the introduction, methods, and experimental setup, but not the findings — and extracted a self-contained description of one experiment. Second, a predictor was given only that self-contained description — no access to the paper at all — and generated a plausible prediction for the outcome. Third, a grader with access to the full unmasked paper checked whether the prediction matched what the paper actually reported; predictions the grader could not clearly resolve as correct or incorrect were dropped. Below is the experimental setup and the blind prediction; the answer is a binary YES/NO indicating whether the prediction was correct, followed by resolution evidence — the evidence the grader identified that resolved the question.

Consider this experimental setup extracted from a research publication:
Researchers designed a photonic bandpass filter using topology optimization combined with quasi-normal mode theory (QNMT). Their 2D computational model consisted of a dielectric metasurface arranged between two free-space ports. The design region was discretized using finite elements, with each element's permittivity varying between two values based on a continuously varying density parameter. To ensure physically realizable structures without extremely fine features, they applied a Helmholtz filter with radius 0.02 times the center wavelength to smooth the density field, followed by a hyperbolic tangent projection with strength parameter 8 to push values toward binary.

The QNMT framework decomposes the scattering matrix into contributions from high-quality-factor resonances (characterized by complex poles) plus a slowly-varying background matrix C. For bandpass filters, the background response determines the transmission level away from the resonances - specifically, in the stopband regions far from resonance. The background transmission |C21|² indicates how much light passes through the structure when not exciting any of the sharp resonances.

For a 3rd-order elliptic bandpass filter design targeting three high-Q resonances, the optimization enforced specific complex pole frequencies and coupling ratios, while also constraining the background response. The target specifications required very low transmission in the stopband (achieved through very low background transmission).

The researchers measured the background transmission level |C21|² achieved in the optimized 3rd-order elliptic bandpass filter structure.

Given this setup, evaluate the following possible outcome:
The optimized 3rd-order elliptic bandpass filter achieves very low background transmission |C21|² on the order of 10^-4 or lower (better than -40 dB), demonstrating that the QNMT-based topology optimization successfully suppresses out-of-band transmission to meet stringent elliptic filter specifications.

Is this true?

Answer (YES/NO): YES